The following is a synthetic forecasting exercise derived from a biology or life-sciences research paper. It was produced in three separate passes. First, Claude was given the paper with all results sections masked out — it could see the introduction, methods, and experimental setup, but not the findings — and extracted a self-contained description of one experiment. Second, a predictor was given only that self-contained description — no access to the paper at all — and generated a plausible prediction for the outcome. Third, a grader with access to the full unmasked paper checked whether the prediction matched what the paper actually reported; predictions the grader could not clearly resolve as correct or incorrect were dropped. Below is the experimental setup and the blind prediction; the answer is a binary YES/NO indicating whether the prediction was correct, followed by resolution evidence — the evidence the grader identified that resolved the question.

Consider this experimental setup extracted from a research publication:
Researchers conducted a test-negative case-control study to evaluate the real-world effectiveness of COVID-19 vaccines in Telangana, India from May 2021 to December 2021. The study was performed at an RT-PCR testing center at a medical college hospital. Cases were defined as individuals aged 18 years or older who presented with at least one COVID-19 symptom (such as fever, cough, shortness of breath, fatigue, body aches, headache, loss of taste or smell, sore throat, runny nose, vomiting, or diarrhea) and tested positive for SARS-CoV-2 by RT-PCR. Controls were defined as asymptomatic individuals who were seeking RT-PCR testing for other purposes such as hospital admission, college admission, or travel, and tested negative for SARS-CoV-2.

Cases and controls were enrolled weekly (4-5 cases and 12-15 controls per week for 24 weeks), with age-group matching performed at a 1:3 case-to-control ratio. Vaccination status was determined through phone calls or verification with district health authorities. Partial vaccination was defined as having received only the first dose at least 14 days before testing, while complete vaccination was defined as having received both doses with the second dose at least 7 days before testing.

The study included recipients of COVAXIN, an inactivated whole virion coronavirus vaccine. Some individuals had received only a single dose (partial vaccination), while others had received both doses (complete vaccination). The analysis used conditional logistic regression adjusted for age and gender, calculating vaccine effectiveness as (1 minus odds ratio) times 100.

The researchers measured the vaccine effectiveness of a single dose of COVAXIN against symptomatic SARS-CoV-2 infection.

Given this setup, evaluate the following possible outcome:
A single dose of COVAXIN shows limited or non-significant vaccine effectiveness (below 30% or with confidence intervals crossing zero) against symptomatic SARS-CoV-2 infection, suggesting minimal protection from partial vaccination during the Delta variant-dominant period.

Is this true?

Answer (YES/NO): YES